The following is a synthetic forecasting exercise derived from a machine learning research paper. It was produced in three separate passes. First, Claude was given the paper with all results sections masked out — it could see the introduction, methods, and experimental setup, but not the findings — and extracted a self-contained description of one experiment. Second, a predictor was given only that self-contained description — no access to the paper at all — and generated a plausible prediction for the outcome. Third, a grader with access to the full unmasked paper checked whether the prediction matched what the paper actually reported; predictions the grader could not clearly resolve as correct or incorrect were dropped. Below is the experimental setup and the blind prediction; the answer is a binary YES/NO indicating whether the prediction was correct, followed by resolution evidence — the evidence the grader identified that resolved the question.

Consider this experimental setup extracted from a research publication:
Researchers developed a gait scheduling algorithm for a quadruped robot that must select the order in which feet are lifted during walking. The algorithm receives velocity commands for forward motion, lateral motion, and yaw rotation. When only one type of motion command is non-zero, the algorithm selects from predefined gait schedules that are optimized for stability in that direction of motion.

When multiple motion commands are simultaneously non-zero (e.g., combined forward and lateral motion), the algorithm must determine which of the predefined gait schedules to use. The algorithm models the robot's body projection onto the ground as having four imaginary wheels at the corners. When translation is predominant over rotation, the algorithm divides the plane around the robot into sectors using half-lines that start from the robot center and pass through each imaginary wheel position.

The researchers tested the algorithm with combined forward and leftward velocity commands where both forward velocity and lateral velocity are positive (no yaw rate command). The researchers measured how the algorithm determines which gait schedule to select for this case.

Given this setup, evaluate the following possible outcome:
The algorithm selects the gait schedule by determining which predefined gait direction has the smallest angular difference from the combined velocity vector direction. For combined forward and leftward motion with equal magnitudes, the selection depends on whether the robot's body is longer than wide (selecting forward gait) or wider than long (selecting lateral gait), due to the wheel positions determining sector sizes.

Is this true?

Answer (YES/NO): NO